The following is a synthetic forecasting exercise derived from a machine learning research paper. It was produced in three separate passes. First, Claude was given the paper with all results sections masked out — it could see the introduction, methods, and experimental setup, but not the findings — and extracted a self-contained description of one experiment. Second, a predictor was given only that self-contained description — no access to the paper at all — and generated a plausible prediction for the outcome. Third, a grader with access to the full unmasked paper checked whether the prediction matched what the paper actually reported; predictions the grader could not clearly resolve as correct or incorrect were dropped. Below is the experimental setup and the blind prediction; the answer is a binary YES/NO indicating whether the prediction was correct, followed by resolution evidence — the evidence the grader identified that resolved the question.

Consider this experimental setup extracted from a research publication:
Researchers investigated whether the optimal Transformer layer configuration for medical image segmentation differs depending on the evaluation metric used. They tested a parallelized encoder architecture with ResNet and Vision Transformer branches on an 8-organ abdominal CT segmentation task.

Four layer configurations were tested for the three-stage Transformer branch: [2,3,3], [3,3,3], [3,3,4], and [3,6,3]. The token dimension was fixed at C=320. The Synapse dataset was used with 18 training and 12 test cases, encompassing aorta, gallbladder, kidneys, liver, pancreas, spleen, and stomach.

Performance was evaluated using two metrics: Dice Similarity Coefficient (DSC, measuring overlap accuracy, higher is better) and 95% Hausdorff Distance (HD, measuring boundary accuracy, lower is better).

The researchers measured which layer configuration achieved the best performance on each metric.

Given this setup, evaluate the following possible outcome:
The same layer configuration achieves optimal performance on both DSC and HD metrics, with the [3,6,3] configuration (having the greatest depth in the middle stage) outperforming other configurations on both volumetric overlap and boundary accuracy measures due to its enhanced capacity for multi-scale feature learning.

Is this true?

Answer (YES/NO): NO